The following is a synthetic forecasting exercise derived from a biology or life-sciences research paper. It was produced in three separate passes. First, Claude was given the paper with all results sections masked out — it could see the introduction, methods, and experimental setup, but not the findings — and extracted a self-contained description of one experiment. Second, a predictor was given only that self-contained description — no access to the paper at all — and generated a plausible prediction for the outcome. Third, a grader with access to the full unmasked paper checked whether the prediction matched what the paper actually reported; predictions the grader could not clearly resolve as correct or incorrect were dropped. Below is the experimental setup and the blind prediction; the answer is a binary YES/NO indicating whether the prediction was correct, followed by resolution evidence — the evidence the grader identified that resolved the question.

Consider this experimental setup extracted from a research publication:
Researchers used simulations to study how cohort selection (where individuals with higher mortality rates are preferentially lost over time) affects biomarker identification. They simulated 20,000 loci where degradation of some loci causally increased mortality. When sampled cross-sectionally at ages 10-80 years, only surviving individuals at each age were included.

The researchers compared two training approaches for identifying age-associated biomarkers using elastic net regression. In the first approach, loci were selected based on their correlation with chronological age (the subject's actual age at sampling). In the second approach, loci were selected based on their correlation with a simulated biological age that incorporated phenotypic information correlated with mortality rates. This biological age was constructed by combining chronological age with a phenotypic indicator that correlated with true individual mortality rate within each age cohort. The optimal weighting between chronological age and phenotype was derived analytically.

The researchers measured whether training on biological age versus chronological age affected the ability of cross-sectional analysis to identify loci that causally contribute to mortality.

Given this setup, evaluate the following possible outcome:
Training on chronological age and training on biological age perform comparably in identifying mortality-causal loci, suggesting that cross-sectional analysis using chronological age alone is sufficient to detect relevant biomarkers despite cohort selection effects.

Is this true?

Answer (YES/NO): NO